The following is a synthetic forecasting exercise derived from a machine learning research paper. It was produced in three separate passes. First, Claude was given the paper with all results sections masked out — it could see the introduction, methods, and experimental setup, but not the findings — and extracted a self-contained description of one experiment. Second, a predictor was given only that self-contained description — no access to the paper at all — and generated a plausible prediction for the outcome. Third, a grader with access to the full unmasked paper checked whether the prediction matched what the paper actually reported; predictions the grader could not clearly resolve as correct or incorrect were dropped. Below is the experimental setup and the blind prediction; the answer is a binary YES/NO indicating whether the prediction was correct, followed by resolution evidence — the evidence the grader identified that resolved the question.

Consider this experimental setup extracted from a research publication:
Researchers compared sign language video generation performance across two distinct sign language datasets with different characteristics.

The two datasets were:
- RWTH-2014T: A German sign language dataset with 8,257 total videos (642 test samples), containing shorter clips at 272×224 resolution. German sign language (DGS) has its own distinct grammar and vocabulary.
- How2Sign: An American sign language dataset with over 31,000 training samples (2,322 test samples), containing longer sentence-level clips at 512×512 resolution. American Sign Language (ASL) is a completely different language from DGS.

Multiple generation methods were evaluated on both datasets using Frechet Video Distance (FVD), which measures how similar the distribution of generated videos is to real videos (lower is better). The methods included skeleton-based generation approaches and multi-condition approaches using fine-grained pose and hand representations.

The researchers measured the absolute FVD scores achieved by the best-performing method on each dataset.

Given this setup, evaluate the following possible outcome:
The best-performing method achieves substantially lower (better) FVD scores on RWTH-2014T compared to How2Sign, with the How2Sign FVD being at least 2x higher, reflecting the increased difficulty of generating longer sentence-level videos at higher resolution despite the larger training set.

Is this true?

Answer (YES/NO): YES